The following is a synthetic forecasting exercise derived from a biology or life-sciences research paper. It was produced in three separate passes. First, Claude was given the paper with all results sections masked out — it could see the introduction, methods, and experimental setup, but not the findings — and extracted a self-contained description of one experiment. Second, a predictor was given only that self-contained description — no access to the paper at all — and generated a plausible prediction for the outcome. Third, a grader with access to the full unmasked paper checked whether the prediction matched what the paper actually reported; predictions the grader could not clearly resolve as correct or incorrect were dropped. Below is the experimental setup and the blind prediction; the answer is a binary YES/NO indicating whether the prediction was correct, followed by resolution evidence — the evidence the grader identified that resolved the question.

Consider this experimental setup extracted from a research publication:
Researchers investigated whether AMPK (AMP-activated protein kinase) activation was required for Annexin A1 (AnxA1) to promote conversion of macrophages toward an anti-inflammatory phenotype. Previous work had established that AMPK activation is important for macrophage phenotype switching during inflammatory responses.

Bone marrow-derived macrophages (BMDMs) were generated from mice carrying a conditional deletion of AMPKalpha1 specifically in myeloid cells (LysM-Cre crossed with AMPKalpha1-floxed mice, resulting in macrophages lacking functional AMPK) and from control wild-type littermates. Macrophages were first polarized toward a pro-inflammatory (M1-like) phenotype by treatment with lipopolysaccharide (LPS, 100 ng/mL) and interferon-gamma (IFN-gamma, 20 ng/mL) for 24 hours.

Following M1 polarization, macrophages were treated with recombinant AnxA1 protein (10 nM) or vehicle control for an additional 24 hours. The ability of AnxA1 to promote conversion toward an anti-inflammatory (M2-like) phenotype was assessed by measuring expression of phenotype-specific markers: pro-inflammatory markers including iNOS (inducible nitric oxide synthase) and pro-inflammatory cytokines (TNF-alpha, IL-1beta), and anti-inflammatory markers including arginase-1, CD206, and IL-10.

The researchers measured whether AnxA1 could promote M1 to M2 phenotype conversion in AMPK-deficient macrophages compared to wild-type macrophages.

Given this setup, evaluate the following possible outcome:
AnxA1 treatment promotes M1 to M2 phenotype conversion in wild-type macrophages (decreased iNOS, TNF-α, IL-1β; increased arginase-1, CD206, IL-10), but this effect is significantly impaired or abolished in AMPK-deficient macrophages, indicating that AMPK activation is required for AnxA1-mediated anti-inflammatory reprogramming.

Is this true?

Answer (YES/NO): YES